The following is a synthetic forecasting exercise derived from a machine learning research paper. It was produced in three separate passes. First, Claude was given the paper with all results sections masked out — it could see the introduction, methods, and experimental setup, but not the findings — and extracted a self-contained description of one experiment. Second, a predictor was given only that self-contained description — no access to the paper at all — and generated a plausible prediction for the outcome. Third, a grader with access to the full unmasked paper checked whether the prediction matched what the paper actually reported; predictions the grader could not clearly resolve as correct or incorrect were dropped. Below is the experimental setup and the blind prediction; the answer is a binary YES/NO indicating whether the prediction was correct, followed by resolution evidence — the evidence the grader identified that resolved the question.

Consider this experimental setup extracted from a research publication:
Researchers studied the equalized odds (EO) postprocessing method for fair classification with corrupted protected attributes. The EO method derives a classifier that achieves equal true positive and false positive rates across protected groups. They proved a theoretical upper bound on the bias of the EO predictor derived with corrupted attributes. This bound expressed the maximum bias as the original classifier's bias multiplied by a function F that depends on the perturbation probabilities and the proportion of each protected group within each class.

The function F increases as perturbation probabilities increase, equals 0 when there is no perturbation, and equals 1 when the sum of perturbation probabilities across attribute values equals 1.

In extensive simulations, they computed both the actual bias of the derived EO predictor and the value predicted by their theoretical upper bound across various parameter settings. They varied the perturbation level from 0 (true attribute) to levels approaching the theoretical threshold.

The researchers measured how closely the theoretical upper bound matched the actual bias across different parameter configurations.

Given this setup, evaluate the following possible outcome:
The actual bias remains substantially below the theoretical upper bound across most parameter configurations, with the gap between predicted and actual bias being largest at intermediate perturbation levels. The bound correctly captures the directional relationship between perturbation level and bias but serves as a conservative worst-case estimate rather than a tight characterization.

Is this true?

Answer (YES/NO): NO